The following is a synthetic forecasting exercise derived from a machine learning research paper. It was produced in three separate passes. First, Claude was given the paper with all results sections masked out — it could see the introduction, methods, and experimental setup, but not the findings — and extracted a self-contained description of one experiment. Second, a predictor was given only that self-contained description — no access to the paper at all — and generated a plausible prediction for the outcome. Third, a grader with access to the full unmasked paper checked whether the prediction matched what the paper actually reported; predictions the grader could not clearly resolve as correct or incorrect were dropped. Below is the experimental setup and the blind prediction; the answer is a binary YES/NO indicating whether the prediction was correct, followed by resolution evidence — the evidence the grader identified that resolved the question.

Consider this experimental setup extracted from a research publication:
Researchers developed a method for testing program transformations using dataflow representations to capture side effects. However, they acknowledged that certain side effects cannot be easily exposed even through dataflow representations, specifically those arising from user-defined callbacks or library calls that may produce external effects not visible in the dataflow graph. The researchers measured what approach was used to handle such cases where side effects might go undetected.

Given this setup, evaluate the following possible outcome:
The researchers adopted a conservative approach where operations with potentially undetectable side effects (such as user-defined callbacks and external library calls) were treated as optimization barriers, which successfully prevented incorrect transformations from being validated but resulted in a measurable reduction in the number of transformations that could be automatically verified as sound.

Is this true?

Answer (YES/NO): NO